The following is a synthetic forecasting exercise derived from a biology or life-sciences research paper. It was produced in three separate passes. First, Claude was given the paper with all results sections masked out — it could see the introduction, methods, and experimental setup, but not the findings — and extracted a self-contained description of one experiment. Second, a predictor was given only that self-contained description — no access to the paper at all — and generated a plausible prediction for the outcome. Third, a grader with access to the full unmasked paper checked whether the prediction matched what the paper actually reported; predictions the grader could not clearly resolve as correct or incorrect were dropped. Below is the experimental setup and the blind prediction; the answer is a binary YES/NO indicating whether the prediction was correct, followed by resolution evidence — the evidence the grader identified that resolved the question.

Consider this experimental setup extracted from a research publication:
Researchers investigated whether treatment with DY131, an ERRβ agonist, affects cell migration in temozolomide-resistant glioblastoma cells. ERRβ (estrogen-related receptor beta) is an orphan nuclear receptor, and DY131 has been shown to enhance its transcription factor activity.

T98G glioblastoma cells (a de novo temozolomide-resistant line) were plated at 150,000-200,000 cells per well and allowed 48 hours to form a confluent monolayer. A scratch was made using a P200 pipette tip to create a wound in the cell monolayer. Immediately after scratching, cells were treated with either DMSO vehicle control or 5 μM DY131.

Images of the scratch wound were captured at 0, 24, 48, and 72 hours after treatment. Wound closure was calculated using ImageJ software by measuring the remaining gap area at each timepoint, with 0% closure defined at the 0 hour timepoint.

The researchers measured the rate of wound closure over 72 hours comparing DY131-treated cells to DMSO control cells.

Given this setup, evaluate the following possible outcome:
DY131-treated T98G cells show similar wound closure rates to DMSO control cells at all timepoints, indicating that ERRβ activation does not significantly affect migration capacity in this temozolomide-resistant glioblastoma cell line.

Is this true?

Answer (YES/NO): NO